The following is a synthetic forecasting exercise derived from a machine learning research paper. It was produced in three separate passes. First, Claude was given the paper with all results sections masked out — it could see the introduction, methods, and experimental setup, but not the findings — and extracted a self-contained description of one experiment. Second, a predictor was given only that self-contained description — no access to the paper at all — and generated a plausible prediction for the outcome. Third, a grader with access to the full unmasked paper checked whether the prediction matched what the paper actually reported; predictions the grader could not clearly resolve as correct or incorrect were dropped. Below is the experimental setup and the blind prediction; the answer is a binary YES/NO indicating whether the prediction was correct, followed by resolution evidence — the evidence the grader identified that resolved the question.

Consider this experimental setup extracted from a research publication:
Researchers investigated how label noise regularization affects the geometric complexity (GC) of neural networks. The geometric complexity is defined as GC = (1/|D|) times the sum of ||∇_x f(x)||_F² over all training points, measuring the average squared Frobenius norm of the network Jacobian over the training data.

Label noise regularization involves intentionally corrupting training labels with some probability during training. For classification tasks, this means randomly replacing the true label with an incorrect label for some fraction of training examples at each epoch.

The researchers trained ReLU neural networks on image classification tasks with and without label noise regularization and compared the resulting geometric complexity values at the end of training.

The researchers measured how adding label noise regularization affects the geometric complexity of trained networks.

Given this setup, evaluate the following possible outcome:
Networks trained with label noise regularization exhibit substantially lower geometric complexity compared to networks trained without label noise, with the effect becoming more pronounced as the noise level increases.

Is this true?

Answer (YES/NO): YES